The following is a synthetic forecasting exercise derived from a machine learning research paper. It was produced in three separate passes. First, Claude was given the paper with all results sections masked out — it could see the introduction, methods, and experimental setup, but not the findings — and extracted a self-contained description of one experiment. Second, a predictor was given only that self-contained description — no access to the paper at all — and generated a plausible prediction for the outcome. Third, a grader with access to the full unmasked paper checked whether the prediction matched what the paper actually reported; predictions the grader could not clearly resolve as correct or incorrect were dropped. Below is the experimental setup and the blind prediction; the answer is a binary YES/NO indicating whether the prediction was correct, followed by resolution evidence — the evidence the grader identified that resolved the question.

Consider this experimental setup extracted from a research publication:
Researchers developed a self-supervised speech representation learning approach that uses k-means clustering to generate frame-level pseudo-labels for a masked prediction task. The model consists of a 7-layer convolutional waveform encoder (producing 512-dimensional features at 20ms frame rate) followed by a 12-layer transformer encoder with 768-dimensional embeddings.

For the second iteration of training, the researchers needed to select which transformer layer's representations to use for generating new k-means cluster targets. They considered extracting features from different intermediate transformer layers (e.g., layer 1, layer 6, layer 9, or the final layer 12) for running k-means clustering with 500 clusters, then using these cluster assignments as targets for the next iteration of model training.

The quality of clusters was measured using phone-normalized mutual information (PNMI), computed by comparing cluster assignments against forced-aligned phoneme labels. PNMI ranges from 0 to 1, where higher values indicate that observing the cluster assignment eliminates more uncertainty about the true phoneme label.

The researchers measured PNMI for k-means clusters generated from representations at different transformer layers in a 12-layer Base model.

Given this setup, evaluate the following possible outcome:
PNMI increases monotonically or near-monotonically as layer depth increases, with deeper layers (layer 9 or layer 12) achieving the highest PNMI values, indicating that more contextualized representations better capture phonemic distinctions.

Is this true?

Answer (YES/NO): NO